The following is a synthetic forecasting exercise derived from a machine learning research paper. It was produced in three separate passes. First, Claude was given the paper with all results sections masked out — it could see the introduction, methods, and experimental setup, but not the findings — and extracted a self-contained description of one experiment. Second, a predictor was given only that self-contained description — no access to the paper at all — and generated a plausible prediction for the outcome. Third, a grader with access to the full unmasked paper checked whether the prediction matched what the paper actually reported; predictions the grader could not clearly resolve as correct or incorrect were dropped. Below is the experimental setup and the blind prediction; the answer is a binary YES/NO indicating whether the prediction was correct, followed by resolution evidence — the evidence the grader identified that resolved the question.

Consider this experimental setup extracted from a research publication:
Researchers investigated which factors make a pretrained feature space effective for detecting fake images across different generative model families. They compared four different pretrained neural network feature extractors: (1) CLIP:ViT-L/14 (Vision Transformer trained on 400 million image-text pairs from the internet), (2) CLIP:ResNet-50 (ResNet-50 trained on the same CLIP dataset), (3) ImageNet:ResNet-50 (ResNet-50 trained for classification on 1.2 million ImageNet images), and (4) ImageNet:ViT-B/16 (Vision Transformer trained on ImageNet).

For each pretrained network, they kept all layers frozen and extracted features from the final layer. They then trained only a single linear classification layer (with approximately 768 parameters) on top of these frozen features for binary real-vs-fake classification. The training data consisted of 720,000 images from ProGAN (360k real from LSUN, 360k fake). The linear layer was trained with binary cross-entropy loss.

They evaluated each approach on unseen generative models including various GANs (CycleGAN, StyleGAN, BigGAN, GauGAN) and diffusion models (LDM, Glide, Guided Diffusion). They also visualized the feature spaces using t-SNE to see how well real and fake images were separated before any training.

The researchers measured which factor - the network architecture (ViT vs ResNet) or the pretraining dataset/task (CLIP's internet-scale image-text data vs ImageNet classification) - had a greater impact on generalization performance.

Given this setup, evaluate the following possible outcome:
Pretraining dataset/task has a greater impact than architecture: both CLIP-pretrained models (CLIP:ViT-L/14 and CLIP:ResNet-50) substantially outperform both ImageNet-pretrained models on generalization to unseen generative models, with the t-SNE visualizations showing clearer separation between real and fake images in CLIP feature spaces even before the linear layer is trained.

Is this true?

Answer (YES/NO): YES